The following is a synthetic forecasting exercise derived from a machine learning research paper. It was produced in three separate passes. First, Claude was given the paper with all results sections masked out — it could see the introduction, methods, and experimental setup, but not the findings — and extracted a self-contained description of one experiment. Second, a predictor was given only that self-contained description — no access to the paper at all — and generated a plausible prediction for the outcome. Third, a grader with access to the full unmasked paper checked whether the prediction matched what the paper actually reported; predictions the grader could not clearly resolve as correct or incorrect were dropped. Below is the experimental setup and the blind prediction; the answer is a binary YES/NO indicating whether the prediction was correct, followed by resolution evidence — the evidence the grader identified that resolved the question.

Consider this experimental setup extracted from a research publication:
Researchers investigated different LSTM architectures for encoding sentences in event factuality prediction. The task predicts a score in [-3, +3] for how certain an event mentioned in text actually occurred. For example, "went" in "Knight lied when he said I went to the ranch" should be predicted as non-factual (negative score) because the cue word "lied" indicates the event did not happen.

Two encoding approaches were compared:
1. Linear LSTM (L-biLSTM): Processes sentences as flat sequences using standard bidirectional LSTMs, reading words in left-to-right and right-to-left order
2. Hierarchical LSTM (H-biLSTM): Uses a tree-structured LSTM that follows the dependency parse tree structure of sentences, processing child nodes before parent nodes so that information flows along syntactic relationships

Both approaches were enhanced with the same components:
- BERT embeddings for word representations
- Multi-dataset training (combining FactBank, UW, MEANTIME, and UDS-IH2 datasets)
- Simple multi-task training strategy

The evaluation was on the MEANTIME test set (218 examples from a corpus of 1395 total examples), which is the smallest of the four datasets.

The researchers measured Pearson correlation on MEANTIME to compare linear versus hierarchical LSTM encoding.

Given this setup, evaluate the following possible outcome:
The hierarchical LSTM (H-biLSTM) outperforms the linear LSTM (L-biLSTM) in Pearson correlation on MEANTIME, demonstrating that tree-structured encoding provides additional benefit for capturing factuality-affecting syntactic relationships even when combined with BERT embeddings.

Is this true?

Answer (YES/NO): YES